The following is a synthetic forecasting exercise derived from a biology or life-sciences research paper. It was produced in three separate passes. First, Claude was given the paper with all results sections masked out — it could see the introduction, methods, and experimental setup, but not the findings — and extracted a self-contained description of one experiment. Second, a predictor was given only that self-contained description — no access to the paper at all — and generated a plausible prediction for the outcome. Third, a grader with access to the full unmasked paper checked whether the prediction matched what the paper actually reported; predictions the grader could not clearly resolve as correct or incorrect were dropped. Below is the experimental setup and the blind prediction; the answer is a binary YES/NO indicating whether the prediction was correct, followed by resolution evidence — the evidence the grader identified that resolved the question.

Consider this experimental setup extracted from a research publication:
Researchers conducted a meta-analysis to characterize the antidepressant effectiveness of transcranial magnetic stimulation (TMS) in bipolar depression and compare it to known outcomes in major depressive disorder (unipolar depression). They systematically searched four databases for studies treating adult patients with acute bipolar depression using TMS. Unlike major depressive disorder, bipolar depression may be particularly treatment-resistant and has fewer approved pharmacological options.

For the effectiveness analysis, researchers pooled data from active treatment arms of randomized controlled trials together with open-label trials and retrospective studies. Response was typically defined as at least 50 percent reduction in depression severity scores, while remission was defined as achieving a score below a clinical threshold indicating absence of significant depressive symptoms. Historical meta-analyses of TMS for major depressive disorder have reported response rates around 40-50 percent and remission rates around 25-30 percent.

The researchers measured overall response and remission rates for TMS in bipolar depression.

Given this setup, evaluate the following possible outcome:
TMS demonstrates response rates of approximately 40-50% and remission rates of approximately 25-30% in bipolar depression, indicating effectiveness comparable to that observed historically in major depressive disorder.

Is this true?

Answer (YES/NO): YES